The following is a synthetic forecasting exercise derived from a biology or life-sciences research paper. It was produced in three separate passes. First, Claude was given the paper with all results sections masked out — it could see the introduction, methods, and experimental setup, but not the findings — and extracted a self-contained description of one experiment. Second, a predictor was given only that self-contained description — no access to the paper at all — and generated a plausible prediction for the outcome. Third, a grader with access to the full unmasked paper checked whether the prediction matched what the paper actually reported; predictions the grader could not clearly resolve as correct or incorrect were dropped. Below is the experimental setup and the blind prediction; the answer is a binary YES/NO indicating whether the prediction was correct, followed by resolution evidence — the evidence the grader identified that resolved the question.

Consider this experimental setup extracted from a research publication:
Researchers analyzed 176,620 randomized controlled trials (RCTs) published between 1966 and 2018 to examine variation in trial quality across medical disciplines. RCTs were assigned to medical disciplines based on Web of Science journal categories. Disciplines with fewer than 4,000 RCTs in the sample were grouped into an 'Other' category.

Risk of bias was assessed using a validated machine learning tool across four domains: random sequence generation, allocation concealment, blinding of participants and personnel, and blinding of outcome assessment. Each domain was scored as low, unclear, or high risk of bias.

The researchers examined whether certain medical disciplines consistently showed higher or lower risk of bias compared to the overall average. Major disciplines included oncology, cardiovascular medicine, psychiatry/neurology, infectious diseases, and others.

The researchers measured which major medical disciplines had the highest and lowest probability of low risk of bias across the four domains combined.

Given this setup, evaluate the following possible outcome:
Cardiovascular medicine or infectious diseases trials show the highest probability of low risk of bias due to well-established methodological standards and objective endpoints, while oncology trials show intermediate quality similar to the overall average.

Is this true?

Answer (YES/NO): NO